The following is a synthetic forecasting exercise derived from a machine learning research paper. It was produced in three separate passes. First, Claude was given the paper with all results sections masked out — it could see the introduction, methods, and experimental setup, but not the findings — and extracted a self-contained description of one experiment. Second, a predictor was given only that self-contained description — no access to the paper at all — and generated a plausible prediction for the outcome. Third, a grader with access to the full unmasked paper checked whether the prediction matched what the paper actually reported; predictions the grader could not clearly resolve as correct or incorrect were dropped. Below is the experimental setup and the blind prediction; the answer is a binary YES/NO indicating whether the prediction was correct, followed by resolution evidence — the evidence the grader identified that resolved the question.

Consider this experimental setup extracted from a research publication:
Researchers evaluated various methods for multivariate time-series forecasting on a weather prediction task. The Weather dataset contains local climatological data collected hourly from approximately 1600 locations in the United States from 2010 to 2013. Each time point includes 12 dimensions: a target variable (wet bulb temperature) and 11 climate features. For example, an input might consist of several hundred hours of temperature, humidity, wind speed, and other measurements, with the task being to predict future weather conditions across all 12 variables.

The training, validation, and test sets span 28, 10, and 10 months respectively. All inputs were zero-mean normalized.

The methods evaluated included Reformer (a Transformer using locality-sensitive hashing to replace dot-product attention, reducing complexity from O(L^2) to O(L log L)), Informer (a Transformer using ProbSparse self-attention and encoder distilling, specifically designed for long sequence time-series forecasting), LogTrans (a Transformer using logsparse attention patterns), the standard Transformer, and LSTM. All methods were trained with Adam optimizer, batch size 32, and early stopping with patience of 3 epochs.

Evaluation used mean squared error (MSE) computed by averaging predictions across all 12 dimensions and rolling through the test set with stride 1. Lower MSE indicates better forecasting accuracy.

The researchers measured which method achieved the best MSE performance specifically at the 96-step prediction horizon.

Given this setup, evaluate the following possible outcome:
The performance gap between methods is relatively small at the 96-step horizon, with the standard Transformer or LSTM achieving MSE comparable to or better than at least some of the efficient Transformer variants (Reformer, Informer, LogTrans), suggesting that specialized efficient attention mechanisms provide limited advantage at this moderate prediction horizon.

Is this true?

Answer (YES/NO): NO